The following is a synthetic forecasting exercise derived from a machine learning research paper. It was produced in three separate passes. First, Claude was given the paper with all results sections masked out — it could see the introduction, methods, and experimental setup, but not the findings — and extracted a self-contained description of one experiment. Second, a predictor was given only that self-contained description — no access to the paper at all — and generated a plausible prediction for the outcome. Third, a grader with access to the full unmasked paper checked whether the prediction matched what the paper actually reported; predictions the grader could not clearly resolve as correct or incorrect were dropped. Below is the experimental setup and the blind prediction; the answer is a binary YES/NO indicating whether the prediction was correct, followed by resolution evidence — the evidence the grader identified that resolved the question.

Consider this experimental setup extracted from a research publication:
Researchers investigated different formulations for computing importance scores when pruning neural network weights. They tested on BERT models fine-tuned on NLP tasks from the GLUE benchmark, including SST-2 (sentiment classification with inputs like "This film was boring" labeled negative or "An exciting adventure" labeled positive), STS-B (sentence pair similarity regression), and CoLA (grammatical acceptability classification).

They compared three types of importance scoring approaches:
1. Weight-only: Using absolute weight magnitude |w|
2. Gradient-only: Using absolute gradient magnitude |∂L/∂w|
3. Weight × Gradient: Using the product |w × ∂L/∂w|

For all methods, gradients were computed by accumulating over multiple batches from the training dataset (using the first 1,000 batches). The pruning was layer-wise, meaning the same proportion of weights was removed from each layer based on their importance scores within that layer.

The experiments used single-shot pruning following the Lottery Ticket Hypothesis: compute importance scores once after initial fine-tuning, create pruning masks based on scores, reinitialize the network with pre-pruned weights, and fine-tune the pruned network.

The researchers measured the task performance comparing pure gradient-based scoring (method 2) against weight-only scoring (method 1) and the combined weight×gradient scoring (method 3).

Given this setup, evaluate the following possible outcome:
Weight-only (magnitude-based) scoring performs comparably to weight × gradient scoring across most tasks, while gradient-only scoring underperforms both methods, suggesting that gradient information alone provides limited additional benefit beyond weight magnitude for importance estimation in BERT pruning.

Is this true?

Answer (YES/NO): NO